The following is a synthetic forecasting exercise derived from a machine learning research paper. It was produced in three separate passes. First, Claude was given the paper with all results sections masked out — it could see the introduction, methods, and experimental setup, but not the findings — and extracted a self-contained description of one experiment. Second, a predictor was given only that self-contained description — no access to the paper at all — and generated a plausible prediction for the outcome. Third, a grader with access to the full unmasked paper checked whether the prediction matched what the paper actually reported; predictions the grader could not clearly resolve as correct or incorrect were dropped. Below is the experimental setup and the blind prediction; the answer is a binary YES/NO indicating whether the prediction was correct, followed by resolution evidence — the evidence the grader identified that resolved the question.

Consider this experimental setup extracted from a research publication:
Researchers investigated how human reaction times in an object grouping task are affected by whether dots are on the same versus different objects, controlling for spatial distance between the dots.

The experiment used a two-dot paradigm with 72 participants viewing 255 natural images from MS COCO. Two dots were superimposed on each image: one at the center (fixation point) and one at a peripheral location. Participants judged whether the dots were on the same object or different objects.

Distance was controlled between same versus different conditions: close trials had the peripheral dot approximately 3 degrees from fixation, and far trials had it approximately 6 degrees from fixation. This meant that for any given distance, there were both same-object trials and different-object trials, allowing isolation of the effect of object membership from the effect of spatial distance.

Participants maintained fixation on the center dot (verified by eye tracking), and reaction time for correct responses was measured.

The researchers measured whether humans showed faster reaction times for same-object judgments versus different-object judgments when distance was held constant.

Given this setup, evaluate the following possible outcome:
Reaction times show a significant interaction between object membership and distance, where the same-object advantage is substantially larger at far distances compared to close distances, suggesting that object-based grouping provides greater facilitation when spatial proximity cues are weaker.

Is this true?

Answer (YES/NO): NO